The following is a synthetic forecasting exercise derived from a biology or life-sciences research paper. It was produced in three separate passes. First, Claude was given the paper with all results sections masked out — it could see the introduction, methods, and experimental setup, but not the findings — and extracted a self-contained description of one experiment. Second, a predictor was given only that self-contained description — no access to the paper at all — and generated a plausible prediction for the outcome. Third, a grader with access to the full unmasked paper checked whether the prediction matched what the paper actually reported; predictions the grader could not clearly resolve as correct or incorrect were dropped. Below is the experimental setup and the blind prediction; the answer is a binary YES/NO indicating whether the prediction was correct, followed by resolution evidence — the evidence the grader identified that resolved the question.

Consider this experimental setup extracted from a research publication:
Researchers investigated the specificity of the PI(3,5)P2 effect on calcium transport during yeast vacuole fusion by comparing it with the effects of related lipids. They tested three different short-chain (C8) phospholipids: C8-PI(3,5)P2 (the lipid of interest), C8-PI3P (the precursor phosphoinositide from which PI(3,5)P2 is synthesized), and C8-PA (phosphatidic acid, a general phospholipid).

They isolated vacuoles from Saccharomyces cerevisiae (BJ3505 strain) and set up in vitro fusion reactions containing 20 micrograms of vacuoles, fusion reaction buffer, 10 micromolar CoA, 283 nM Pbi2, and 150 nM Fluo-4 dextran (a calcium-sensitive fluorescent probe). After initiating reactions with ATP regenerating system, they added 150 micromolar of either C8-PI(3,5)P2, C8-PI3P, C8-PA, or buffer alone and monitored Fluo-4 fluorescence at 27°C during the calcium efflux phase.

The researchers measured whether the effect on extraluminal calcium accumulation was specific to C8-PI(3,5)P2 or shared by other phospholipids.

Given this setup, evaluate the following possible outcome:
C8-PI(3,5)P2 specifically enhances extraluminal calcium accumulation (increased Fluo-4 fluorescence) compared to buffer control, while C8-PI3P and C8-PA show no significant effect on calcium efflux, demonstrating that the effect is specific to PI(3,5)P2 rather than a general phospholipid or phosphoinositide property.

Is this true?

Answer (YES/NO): NO